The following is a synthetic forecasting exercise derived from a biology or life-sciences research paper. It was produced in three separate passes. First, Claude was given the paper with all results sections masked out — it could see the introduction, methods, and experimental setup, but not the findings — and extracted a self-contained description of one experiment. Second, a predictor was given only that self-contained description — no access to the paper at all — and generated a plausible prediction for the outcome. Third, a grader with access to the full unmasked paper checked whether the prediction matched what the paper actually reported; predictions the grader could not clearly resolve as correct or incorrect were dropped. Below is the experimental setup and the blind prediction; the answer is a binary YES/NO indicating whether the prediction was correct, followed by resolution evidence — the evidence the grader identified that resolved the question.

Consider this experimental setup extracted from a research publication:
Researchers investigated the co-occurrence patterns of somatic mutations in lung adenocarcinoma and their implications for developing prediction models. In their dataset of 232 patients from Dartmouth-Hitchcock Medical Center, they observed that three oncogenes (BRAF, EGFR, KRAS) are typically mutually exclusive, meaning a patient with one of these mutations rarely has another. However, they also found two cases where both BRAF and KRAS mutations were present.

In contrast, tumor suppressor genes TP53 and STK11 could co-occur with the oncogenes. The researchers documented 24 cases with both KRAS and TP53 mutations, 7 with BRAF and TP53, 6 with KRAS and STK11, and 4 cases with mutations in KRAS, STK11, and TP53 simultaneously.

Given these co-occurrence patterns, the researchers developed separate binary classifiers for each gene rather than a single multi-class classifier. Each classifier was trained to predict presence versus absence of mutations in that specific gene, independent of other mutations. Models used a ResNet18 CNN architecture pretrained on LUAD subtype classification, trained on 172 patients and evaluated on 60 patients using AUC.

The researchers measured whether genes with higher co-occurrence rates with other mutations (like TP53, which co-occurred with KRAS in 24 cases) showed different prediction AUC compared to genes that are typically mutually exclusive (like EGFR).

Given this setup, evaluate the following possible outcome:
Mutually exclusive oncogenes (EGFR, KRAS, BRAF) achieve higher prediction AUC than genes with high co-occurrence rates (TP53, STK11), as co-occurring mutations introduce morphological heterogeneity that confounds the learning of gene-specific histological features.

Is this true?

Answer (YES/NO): NO